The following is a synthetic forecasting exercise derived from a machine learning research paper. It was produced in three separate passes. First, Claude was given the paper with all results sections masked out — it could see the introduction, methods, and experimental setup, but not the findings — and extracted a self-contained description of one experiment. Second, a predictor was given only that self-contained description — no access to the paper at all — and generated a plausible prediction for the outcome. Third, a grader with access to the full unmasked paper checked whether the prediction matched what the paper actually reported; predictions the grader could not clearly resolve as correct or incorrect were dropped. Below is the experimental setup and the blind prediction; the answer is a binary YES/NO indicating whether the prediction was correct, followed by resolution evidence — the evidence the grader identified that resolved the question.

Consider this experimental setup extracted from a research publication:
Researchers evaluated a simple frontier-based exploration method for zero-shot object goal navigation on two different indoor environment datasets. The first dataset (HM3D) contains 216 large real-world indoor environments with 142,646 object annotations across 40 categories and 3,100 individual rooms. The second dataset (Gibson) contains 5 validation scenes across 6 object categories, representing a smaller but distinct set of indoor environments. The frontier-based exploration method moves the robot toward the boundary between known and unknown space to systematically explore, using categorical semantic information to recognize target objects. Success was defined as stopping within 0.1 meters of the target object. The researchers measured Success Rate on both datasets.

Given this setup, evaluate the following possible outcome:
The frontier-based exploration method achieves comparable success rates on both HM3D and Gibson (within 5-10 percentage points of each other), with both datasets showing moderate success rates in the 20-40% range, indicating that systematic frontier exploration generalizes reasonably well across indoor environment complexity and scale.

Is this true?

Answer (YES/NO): NO